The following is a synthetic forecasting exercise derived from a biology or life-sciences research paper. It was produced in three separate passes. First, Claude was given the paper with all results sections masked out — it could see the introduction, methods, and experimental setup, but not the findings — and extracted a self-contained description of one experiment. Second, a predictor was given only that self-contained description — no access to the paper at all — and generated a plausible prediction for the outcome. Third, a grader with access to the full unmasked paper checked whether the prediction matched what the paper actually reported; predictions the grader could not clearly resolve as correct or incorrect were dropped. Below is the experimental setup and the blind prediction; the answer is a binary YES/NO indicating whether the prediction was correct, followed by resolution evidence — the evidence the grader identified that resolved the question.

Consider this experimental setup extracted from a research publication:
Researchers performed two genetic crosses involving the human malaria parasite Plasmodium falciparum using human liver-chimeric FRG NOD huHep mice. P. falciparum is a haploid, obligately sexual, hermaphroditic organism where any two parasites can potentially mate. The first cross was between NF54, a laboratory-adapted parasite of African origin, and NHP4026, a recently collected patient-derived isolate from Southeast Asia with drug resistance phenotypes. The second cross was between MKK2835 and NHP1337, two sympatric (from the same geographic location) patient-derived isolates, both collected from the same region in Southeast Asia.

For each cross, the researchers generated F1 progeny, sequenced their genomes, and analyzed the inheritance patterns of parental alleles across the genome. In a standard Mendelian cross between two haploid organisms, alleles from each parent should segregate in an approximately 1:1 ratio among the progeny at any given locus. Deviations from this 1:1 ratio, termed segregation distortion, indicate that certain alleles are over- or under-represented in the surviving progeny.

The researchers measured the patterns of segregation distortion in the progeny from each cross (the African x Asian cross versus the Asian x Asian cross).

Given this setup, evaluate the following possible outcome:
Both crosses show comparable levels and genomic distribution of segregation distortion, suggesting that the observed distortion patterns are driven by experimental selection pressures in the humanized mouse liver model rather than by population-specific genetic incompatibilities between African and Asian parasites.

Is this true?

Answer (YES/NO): NO